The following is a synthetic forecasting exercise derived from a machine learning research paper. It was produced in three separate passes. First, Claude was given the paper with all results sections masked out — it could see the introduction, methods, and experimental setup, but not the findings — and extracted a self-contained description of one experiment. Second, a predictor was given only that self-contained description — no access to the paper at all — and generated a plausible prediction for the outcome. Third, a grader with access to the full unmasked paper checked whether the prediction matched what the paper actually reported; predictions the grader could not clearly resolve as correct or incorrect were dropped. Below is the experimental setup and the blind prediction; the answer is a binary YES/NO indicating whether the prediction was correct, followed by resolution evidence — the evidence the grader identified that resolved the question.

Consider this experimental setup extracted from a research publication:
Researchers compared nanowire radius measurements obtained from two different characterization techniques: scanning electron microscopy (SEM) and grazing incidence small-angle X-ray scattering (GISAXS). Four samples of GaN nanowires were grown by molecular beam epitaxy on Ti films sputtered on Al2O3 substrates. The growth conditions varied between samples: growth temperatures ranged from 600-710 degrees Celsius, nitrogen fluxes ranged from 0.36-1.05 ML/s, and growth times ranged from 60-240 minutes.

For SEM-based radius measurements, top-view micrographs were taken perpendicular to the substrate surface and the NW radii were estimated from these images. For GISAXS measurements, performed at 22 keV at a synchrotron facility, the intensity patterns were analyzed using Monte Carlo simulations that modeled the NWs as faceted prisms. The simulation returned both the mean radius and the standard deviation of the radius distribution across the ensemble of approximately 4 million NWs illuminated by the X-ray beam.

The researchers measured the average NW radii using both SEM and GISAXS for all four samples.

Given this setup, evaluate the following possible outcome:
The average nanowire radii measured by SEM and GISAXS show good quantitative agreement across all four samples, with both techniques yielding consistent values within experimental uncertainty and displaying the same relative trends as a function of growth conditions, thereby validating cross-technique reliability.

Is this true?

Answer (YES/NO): NO